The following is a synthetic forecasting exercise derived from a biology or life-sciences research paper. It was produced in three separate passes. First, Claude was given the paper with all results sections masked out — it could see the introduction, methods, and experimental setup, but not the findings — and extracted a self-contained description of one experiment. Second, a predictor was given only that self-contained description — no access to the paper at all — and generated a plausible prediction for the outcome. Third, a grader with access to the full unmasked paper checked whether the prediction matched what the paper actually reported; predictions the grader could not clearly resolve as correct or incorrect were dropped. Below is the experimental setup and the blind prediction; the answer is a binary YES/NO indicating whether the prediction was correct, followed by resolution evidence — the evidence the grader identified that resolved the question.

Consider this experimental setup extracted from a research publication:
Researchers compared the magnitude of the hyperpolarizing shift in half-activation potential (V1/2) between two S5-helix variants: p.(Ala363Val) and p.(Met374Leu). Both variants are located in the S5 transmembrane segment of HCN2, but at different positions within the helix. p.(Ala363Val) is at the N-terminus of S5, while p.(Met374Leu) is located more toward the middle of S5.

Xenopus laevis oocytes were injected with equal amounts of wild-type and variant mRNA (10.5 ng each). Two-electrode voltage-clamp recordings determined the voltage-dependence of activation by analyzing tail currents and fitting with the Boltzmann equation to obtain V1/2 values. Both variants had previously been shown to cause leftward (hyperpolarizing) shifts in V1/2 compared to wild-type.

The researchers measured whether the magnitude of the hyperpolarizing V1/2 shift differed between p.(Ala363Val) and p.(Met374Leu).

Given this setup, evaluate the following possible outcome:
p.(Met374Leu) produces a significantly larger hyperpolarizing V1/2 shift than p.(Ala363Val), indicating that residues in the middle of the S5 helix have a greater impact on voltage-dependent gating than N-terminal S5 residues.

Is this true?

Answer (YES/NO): NO